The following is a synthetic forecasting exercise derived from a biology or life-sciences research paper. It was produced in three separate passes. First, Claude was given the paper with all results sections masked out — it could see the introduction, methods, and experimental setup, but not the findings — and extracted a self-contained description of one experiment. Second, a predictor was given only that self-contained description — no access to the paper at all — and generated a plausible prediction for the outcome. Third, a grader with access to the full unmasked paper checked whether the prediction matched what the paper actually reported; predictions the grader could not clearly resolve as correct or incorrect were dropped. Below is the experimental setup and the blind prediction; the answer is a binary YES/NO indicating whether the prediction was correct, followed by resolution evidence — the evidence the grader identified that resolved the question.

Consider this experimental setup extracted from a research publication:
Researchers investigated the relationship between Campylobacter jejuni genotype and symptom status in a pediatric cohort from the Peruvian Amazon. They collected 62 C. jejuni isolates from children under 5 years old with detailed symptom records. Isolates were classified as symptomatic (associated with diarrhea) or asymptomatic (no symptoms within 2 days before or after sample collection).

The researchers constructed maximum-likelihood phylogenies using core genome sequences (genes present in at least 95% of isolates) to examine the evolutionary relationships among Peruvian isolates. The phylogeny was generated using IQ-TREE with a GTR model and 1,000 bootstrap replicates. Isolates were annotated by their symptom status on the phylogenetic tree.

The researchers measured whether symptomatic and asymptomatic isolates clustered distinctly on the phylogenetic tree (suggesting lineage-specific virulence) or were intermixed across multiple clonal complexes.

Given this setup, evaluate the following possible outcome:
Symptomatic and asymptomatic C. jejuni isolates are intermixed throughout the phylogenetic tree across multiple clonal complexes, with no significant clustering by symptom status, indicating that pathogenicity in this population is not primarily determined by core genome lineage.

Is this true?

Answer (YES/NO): YES